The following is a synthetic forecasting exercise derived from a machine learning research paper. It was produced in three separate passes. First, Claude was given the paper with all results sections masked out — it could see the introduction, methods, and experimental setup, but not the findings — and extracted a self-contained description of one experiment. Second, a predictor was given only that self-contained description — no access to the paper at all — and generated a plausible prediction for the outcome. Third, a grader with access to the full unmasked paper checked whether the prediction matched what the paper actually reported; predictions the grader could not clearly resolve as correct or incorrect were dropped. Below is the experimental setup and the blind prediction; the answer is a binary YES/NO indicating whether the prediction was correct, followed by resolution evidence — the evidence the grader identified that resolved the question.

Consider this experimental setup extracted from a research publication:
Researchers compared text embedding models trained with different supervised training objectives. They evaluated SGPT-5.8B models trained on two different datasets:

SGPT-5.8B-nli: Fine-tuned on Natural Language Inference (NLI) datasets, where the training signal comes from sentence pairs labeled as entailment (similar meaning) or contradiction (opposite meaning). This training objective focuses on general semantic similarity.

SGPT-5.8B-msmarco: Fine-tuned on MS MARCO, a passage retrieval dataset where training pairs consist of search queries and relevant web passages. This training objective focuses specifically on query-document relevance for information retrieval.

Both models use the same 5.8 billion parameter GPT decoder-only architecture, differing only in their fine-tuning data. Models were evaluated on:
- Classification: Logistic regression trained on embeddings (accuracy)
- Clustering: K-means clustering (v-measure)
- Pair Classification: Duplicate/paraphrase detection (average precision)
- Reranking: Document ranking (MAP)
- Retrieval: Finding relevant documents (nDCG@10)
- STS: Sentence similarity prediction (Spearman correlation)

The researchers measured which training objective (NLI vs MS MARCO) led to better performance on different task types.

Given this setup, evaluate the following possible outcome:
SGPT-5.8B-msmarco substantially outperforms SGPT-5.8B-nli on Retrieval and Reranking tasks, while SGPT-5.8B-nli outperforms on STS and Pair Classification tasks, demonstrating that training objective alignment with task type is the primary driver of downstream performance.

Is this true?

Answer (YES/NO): NO